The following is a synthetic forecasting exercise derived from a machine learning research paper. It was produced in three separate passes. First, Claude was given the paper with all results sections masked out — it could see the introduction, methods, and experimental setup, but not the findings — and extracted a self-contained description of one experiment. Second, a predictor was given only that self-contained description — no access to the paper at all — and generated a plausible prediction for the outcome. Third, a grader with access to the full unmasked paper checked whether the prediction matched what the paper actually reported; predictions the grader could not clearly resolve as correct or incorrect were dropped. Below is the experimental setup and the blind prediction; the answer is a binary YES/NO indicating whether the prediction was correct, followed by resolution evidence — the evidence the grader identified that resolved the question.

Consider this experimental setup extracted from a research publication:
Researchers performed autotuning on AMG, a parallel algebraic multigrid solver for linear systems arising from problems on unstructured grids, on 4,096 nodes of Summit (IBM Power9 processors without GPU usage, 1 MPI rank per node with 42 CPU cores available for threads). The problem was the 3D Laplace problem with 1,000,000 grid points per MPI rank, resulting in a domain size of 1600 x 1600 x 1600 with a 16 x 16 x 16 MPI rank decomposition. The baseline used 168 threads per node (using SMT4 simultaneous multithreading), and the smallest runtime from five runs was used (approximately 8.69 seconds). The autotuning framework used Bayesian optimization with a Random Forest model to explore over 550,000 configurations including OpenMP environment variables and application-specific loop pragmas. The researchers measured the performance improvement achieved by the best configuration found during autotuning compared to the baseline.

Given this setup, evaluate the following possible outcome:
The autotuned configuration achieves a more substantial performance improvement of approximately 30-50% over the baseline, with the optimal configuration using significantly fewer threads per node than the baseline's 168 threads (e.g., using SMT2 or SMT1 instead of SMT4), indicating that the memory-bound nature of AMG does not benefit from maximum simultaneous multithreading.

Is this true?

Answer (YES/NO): NO